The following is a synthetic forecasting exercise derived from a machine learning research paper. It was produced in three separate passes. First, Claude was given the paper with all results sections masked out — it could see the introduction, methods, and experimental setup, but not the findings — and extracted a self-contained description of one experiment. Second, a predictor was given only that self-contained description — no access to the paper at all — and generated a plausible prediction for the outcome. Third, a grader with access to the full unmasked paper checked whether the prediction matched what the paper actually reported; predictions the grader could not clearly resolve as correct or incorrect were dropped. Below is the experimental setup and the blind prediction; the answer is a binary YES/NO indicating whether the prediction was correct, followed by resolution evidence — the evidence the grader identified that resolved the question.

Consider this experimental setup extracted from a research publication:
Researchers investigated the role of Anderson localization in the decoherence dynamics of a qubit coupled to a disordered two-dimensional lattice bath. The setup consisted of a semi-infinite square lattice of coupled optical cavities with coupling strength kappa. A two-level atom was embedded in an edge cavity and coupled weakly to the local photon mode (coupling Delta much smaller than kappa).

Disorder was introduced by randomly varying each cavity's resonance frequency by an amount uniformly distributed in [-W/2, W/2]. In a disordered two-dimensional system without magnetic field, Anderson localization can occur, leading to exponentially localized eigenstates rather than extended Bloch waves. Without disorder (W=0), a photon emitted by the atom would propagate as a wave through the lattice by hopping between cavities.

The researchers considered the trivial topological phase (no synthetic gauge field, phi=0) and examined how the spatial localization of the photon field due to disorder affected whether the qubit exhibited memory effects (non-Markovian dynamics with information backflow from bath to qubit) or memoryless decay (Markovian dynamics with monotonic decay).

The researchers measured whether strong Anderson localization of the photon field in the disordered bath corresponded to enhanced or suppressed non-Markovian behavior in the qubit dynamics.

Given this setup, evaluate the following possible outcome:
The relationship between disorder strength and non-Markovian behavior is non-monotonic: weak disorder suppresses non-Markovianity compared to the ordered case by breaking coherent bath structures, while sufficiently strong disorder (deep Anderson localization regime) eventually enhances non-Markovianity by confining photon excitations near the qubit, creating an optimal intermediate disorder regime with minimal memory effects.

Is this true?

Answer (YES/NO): NO